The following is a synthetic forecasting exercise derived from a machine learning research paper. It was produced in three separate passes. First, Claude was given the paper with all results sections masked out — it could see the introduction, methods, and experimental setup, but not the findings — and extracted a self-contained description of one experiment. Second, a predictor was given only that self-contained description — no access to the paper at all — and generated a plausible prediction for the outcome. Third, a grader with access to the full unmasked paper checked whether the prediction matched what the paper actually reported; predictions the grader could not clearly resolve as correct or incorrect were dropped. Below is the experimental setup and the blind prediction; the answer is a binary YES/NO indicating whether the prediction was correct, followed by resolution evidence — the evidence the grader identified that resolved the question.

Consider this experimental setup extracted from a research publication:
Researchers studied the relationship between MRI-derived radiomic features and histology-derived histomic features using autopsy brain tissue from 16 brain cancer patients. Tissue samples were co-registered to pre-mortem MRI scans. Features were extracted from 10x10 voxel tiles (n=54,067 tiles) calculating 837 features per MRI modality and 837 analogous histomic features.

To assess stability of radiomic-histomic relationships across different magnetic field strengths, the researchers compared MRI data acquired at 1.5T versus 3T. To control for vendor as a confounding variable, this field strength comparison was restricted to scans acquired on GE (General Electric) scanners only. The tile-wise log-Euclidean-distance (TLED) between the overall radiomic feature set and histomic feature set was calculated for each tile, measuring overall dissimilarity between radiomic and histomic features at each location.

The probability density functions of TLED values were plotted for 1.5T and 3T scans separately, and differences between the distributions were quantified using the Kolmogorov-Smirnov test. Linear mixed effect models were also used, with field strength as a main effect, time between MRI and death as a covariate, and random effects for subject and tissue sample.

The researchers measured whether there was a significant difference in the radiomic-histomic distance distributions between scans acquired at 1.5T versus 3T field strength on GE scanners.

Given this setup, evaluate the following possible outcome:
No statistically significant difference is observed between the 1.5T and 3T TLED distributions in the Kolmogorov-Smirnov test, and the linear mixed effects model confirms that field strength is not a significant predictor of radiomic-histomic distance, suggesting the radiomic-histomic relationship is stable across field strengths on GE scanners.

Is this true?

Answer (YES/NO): NO